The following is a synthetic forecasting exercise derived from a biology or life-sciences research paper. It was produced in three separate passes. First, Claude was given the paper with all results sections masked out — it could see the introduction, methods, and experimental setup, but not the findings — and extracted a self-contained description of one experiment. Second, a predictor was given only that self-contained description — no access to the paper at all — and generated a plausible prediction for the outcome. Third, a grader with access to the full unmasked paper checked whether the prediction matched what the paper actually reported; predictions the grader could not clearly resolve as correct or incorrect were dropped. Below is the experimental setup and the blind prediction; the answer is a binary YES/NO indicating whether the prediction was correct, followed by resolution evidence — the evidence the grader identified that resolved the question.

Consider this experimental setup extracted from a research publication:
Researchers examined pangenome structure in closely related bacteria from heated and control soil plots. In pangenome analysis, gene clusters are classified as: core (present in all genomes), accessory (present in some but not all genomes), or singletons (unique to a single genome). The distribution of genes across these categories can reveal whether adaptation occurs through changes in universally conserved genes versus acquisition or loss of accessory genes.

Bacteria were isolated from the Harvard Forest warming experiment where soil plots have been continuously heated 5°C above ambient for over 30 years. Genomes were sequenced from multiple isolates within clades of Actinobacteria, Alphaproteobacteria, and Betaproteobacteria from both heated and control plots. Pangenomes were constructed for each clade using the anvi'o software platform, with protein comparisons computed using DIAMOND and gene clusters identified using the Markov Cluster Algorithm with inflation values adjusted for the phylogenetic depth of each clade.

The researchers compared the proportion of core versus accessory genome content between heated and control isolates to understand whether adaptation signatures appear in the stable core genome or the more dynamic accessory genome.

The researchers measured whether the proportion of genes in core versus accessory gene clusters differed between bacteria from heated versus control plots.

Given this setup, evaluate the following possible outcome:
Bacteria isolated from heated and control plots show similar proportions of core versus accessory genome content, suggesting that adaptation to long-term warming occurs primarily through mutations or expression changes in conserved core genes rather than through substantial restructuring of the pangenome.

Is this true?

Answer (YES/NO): NO